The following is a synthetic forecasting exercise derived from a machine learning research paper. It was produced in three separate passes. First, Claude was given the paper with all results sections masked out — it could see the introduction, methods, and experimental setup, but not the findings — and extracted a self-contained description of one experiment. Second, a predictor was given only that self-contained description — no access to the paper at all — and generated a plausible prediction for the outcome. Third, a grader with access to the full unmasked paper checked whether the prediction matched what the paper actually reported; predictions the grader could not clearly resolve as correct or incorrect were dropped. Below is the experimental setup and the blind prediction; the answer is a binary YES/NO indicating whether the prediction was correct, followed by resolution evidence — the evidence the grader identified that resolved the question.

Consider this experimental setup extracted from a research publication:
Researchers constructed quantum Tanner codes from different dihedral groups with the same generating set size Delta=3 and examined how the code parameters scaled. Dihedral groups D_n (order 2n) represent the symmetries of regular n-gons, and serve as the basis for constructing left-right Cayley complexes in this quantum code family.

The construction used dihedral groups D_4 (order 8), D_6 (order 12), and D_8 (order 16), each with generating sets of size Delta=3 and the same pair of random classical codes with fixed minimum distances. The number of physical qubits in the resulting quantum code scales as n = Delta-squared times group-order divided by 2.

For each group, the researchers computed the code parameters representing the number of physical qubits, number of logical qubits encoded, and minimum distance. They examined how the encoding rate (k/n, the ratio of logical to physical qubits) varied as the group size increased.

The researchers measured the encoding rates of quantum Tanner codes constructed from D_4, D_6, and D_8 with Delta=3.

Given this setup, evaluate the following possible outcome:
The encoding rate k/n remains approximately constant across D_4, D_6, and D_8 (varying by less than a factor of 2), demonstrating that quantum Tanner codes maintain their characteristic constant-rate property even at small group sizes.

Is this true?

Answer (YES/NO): YES